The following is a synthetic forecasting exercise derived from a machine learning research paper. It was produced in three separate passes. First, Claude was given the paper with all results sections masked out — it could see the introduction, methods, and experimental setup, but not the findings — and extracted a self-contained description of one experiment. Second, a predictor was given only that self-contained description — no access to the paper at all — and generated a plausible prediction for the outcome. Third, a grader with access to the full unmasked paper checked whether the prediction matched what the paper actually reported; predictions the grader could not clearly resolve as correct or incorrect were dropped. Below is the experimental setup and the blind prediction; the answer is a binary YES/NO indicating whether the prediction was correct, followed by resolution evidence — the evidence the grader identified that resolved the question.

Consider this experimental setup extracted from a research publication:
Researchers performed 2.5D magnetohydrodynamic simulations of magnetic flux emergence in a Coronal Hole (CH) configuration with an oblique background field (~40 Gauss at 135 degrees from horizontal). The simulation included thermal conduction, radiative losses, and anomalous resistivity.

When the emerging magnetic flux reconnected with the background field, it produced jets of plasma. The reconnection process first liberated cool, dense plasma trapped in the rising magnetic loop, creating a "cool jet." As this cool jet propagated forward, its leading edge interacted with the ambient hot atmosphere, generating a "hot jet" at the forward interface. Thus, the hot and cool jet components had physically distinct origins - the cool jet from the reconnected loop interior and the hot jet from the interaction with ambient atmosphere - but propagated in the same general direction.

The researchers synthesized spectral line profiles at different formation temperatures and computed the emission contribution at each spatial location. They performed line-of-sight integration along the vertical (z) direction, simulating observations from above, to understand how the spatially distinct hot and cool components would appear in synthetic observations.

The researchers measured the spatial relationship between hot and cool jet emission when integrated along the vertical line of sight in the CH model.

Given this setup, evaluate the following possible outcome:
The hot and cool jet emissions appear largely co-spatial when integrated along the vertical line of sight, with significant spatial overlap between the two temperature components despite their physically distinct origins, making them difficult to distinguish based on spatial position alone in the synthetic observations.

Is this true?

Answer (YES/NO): YES